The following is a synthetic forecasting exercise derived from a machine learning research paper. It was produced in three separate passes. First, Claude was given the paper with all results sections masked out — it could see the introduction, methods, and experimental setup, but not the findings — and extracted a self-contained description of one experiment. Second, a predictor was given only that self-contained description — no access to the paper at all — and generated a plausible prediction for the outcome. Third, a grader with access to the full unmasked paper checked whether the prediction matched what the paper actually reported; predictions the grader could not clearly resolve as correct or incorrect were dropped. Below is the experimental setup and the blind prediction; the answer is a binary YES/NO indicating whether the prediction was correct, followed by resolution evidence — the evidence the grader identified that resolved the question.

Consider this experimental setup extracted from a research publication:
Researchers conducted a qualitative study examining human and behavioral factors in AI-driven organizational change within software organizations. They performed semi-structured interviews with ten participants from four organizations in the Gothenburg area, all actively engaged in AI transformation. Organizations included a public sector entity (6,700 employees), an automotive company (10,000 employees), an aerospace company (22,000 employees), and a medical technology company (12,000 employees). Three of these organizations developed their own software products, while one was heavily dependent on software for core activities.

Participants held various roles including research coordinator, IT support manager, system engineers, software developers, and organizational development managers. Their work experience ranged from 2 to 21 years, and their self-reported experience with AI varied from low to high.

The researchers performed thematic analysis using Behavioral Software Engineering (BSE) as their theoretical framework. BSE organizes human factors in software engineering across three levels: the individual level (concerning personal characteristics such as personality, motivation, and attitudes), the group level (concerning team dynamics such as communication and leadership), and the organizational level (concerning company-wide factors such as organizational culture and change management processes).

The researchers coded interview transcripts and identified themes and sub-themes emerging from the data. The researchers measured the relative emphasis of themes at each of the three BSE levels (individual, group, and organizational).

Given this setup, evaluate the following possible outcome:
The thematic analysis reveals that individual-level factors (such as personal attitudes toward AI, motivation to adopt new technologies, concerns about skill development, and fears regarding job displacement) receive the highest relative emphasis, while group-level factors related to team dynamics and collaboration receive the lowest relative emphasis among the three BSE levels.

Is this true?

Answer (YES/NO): YES